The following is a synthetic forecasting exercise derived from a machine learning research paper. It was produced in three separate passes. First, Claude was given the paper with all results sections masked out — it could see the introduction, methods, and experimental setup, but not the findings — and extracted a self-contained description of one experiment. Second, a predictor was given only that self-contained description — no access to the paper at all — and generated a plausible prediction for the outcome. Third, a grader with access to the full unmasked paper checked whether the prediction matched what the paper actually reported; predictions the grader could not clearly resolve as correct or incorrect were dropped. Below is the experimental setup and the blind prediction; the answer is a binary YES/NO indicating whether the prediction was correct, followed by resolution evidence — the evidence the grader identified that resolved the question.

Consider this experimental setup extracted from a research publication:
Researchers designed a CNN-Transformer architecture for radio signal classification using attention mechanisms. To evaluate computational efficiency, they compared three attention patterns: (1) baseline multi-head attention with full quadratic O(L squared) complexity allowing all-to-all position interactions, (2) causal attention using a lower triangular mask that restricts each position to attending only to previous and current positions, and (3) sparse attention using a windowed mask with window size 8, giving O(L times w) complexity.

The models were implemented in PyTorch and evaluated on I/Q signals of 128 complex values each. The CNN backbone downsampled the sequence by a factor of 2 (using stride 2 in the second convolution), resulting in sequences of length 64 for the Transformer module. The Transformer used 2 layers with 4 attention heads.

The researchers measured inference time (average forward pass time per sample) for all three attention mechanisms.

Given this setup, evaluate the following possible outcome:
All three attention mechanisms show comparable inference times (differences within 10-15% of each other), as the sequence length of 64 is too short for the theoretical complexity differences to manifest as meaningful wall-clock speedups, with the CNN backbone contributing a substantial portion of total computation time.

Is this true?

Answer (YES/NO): NO